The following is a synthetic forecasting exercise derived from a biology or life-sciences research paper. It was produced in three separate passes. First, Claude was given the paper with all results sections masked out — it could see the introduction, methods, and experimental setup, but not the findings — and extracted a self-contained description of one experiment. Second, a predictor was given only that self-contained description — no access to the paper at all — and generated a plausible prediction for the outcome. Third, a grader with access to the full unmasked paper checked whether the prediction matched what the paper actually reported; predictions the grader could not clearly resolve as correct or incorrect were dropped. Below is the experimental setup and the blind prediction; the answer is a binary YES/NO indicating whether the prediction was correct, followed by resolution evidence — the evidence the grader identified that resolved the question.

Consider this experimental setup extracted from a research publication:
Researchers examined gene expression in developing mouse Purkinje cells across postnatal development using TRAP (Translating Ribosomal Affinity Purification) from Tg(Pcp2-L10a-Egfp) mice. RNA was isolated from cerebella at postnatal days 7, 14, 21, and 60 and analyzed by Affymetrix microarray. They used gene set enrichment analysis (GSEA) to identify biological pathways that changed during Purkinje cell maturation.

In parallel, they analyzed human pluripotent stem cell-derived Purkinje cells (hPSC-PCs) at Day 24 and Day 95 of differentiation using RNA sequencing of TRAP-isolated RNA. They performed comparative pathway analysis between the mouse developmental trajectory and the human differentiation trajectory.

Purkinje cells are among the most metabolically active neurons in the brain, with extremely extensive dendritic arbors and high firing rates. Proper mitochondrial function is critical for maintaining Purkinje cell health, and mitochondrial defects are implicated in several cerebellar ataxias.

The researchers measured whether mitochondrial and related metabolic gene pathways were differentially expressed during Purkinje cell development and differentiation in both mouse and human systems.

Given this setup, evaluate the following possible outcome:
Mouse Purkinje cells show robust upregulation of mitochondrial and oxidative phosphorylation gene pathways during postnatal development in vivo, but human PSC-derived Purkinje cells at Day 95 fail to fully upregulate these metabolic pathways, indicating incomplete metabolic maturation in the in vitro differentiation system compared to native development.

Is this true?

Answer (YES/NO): NO